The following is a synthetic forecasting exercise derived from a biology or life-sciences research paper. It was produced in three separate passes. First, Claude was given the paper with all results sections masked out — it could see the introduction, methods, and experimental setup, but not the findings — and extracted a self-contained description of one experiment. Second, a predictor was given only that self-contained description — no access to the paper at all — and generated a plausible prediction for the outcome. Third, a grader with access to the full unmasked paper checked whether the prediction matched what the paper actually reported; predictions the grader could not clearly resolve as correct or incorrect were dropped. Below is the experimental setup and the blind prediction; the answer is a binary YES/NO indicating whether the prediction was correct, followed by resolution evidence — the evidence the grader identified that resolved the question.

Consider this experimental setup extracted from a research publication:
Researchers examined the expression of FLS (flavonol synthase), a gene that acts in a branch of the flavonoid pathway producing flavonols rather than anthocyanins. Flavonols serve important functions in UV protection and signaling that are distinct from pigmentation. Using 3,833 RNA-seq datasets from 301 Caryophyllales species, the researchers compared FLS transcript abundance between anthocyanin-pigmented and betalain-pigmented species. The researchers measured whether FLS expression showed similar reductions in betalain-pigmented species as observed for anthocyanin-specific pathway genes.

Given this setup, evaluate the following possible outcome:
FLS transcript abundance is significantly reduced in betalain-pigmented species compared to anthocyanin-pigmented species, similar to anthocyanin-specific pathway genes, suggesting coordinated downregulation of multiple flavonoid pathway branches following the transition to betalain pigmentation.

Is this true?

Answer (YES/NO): NO